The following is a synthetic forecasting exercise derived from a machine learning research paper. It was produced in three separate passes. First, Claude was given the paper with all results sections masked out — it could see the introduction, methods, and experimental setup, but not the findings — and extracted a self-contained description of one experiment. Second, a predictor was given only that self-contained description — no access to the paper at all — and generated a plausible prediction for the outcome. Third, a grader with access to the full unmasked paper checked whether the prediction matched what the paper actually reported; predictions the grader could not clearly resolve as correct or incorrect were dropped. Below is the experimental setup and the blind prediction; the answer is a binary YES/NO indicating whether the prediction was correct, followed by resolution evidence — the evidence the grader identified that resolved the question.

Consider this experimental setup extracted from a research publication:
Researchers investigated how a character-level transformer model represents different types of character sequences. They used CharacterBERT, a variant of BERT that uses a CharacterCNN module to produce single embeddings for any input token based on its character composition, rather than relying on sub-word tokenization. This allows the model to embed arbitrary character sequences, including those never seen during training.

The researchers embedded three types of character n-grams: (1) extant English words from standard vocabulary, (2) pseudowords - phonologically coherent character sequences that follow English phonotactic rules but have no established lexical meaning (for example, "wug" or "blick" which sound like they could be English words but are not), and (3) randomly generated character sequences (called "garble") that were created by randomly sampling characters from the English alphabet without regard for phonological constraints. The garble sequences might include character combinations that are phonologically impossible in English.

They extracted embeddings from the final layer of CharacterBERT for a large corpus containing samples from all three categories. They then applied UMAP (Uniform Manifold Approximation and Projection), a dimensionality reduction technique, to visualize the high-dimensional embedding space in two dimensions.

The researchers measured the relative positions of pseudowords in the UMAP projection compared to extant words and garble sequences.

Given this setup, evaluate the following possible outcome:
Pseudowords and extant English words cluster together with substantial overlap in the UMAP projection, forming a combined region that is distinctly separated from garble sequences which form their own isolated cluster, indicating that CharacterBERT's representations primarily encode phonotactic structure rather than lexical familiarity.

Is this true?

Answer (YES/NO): NO